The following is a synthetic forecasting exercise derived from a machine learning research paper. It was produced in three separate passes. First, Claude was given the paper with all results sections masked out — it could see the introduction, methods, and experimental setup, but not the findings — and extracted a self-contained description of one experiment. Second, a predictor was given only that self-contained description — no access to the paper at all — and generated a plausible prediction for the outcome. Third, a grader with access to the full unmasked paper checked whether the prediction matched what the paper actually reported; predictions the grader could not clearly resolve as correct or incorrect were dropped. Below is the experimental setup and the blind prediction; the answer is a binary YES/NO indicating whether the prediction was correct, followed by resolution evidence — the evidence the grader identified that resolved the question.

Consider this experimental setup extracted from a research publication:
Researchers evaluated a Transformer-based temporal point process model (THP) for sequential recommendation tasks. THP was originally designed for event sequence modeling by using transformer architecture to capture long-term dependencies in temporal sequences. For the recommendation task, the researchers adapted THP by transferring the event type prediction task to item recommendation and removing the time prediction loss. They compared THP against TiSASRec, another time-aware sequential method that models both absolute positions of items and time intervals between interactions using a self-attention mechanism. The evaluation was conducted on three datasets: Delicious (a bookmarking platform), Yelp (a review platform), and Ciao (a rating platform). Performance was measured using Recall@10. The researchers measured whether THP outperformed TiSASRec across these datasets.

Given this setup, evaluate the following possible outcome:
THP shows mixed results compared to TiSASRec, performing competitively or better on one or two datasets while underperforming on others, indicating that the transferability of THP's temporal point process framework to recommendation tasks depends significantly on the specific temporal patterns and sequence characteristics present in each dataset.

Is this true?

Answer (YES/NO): NO